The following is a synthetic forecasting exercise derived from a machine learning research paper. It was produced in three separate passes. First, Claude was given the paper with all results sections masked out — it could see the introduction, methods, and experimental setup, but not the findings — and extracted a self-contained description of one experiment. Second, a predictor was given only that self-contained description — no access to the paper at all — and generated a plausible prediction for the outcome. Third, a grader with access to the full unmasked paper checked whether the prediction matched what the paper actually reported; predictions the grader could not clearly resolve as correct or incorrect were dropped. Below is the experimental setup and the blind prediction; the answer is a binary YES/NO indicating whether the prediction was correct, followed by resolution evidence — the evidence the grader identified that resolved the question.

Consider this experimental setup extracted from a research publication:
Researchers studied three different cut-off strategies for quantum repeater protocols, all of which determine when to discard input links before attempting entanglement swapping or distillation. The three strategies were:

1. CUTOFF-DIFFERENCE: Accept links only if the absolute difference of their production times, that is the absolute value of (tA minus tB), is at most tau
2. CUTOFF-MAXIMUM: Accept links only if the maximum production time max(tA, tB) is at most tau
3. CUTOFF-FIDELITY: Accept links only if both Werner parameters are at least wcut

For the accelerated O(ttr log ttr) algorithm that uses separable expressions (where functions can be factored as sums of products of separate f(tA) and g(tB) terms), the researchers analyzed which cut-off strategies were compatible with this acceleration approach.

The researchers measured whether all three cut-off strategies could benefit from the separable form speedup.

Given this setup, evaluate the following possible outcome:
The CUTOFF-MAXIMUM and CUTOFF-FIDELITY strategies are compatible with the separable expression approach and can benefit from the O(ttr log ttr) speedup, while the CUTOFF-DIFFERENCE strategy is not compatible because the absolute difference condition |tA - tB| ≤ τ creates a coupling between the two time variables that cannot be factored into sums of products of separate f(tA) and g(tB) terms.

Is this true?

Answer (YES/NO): NO